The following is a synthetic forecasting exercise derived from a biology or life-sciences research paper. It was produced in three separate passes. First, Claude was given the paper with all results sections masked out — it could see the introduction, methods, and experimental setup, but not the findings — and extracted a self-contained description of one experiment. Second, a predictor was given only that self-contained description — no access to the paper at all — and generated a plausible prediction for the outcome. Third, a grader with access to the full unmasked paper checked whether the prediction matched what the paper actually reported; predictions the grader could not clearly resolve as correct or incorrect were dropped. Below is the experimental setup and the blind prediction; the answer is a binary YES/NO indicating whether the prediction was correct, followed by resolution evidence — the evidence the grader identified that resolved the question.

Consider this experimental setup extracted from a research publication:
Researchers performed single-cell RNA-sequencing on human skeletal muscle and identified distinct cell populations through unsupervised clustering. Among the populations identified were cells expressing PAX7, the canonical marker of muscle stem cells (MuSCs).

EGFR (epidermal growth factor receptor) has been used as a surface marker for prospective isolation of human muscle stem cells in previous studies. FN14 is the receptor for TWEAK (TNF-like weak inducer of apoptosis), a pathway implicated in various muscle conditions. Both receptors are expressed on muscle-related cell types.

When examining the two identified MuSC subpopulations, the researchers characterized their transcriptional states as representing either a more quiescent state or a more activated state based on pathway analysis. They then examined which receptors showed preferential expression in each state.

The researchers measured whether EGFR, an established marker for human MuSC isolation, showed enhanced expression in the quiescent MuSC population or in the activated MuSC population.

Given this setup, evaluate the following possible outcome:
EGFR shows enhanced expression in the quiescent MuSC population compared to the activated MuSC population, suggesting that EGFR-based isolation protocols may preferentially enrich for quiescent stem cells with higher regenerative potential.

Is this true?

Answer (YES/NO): YES